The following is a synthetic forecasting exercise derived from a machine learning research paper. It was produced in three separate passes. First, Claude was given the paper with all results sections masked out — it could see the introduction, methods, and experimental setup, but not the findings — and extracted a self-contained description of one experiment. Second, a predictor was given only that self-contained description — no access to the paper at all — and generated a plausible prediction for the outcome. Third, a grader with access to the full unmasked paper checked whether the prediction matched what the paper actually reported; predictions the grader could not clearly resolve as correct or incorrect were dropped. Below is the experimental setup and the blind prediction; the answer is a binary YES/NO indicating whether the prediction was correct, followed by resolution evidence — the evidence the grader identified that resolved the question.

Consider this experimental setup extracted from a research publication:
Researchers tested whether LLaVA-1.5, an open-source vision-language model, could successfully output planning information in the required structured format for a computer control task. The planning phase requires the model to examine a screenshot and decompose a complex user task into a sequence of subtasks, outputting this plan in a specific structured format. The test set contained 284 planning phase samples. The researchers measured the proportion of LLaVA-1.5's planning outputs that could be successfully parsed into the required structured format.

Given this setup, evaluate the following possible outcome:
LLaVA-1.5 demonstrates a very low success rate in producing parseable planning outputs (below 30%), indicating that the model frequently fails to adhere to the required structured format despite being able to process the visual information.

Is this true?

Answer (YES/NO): NO